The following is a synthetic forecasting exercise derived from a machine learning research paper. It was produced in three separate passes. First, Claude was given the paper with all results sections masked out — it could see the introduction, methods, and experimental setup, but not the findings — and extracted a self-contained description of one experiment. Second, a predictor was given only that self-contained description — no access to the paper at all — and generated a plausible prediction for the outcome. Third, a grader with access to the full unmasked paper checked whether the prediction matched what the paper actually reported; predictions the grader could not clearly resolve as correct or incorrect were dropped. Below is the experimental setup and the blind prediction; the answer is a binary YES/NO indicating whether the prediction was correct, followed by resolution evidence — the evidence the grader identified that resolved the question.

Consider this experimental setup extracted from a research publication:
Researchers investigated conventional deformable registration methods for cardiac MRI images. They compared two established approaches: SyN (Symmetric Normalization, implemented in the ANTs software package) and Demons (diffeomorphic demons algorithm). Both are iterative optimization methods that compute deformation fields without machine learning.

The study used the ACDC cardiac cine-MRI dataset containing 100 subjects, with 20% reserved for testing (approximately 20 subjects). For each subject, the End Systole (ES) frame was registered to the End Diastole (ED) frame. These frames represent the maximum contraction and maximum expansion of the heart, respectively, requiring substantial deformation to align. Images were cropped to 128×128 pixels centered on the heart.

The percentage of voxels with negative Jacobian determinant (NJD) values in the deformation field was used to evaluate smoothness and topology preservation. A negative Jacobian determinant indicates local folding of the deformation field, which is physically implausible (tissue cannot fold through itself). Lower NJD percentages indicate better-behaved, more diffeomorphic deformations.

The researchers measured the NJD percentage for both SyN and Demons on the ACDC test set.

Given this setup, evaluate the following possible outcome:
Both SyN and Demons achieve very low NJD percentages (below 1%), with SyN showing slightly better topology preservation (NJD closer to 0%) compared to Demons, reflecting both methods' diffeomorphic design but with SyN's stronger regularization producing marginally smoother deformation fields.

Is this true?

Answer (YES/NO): NO